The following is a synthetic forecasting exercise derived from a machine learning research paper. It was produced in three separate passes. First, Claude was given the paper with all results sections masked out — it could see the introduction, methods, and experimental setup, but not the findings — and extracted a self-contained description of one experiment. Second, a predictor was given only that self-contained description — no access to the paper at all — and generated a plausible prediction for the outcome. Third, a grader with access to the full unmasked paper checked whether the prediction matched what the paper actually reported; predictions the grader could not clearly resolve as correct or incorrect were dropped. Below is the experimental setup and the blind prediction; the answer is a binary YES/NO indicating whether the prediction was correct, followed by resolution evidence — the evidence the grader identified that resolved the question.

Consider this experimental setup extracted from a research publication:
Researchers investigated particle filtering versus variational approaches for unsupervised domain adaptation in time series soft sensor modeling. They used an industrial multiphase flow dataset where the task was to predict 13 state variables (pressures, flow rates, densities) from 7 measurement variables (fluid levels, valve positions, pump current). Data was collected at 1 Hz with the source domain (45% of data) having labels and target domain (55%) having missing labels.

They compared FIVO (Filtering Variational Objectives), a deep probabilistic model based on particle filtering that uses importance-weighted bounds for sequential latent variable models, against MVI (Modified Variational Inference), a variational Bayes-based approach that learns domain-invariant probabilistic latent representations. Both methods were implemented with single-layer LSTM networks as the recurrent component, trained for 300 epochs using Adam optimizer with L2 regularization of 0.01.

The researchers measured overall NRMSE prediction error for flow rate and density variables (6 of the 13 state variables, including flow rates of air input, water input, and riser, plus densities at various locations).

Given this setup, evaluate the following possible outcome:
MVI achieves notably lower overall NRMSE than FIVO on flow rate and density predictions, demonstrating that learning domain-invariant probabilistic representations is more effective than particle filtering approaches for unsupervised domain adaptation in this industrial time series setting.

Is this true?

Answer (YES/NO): YES